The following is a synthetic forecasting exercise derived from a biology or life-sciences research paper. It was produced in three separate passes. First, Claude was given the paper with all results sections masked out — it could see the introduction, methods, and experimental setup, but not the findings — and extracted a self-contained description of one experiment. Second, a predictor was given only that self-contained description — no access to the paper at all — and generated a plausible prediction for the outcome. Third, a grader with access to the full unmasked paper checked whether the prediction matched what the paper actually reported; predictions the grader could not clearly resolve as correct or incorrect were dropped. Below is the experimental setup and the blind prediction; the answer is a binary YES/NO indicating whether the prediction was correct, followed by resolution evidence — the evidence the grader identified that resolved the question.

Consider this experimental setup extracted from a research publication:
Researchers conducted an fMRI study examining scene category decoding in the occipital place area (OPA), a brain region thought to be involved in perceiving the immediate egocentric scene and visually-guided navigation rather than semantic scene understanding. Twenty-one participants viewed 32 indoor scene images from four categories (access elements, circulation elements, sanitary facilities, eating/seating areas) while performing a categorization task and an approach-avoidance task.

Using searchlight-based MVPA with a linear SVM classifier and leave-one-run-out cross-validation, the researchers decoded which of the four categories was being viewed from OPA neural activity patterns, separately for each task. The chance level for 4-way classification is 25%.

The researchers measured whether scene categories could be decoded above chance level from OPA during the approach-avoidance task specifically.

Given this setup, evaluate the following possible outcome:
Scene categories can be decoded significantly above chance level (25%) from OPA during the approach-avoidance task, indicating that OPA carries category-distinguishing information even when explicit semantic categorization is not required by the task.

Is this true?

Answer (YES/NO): NO